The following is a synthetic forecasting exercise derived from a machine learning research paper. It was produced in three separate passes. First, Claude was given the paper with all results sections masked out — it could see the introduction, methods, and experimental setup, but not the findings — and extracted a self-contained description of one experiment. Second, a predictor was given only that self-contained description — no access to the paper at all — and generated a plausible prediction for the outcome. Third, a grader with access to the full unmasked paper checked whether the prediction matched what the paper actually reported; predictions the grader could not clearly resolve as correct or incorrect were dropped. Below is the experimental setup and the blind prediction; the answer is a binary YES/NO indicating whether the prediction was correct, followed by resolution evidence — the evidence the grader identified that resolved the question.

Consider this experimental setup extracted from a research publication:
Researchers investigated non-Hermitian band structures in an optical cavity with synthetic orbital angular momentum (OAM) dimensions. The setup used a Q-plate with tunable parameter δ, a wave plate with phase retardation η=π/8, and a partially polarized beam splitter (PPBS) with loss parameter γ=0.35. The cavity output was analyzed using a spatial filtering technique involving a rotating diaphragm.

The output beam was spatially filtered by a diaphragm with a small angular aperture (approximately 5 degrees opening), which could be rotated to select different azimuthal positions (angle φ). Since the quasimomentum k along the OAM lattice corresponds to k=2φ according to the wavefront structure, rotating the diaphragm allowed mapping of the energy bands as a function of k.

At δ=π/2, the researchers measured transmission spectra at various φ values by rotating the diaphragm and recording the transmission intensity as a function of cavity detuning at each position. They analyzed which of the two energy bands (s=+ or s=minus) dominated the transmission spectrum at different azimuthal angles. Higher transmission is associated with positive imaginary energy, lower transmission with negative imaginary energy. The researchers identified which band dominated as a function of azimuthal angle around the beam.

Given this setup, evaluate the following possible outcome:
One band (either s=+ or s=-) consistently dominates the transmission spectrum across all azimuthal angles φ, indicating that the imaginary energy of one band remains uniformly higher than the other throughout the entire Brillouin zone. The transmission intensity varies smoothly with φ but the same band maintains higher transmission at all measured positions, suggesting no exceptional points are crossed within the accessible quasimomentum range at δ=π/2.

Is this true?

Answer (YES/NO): NO